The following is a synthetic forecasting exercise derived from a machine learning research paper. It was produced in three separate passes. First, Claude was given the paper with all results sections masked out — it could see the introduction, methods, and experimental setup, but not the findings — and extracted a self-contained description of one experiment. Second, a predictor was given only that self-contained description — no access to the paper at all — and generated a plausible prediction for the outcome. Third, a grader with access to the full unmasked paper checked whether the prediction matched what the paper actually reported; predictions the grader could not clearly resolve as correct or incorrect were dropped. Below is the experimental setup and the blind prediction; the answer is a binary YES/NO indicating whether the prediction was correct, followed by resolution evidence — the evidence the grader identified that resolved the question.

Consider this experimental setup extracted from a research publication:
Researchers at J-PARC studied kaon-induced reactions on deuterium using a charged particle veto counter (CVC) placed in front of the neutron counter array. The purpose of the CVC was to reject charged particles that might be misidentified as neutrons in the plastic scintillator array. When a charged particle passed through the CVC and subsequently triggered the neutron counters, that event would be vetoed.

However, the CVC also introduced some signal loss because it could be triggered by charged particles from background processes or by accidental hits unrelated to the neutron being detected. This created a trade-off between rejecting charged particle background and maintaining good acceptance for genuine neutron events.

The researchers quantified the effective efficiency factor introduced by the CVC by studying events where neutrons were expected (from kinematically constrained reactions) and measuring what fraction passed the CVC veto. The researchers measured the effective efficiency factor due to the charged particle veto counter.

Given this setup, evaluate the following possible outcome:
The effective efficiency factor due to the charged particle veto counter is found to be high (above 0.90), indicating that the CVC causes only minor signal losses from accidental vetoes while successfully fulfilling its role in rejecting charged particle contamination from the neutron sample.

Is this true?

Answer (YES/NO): YES